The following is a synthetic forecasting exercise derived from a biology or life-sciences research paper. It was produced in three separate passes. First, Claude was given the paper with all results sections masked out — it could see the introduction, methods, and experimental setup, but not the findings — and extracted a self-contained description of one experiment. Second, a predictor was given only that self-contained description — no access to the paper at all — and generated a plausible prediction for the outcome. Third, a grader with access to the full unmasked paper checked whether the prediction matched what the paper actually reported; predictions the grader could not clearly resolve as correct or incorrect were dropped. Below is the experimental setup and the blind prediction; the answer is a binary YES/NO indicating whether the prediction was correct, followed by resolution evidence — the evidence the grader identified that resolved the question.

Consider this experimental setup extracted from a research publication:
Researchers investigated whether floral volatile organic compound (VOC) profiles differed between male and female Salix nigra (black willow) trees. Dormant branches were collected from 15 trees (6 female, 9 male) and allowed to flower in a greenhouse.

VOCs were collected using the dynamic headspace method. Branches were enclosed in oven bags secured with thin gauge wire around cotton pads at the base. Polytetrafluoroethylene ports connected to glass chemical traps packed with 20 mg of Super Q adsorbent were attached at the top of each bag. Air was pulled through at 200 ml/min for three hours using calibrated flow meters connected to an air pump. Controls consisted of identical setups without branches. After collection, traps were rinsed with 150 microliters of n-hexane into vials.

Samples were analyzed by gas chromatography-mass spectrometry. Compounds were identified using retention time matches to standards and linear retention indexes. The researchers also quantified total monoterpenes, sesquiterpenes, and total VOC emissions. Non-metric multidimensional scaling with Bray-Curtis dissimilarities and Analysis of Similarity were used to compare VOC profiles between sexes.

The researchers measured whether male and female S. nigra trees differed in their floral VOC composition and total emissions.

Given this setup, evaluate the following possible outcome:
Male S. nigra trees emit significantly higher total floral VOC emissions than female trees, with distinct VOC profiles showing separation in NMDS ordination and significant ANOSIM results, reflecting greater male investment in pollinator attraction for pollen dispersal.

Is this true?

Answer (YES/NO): NO